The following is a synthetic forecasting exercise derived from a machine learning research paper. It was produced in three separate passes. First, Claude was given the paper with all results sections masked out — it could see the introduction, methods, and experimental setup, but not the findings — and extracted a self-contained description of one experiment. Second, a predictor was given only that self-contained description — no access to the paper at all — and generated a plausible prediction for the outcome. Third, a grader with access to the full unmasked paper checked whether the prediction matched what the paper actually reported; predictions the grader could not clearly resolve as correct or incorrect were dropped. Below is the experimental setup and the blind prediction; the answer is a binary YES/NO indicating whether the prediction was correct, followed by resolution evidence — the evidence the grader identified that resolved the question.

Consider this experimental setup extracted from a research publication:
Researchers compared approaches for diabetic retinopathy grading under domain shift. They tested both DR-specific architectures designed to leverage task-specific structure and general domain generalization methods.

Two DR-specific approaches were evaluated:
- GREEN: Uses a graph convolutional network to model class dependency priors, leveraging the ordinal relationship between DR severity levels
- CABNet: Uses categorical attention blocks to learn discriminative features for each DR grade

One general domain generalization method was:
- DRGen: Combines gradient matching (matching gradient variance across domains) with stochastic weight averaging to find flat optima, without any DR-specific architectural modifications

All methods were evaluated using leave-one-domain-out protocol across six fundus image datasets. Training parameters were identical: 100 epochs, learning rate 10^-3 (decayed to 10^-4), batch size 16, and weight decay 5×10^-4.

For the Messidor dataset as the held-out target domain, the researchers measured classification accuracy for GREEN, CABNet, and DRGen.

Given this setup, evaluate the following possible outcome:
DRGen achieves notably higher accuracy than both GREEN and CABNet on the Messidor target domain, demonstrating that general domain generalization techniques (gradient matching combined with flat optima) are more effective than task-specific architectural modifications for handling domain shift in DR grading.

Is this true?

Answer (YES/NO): YES